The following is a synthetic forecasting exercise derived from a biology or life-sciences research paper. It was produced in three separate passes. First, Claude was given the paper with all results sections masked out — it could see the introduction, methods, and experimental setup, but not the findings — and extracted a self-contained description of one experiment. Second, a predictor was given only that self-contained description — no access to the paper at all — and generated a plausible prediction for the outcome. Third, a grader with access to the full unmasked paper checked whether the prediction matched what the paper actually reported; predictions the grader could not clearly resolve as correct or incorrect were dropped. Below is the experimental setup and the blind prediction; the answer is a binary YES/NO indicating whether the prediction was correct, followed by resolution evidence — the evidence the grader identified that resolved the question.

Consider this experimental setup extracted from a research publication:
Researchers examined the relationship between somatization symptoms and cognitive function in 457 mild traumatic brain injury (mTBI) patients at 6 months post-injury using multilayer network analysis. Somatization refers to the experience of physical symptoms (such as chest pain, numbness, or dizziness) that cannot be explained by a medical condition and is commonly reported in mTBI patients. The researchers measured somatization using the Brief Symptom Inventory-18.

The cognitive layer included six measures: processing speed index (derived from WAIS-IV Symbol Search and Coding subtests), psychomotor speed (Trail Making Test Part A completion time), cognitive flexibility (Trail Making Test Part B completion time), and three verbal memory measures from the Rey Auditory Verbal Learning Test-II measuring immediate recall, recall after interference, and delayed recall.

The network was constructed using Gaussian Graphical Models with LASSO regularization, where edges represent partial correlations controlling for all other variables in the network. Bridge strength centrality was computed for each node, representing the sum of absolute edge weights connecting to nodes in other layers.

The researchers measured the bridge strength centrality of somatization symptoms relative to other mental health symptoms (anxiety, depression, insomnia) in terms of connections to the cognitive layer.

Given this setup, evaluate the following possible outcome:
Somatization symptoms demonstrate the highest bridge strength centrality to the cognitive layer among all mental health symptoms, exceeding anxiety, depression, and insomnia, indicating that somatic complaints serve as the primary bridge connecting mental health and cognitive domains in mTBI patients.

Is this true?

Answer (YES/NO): NO